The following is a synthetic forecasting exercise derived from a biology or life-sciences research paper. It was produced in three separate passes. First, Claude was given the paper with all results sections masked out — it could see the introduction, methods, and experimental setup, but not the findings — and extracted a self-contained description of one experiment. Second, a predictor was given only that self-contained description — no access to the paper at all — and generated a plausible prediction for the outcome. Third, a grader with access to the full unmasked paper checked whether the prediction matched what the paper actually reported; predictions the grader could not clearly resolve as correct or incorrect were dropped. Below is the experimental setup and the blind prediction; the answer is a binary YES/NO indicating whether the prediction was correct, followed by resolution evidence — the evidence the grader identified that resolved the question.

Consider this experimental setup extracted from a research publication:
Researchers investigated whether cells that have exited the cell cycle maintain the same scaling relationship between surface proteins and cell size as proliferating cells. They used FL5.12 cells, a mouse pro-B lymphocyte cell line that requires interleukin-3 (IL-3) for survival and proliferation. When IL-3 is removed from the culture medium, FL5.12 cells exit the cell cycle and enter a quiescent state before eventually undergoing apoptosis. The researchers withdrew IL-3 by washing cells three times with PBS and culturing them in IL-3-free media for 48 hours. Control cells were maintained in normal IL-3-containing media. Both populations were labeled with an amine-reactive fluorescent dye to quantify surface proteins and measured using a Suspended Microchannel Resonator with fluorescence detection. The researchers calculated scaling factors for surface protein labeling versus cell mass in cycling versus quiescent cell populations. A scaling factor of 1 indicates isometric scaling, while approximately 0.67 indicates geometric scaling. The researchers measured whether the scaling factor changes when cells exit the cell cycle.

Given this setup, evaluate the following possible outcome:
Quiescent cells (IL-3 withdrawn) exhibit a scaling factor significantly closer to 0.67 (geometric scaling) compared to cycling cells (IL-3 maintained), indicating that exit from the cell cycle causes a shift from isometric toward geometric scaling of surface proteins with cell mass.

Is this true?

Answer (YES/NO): NO